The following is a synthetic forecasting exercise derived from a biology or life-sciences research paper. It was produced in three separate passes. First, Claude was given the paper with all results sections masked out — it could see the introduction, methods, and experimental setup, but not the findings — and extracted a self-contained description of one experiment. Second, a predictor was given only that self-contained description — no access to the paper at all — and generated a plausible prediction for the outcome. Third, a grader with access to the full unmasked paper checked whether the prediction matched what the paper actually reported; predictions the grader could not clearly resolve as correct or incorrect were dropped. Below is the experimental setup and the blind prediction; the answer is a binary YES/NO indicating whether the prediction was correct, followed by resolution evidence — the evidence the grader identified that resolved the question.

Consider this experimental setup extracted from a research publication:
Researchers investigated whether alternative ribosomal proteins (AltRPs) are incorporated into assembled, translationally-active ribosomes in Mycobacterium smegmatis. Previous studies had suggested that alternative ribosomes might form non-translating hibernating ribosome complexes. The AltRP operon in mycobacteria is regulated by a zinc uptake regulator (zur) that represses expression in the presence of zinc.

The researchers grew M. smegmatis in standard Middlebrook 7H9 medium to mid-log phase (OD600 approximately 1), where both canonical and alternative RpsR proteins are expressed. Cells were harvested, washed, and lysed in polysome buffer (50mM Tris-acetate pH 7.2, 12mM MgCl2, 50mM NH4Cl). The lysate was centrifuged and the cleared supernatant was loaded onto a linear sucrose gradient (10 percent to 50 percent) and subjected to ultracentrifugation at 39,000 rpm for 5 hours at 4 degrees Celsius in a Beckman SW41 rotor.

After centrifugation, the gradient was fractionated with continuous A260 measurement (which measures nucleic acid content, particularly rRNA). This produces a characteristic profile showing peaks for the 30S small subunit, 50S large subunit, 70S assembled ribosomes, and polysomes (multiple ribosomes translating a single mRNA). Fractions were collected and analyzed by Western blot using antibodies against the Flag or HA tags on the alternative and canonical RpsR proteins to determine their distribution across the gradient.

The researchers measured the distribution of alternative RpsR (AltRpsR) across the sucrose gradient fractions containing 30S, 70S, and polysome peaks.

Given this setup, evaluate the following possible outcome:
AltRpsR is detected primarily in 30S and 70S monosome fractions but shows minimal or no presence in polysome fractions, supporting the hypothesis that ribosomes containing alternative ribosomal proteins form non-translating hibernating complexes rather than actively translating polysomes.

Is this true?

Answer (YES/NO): NO